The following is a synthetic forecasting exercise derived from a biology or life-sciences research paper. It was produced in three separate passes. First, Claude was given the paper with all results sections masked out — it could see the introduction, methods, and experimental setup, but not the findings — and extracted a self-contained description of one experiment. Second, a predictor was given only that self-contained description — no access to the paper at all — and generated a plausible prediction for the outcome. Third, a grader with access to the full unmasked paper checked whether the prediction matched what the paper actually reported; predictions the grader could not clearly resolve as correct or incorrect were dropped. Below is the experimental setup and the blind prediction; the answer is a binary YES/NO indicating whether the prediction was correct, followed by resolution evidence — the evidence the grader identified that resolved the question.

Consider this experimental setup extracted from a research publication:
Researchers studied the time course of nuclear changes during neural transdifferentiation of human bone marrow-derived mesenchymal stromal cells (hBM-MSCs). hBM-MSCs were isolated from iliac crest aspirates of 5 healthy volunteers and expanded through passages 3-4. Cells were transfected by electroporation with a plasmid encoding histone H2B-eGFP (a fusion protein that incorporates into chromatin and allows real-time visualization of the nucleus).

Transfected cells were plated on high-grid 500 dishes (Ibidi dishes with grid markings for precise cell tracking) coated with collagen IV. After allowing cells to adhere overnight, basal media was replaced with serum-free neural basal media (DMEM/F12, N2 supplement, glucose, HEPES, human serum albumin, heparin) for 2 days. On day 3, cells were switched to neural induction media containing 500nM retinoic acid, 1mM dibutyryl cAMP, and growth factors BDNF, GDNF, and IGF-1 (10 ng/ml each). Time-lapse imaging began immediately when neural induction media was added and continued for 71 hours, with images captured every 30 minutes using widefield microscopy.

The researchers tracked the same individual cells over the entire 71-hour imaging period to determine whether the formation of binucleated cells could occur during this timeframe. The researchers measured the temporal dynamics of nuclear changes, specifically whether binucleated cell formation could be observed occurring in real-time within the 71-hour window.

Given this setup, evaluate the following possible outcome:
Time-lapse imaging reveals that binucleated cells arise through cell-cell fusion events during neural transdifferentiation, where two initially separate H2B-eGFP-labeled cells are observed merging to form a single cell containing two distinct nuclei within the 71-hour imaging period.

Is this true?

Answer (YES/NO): NO